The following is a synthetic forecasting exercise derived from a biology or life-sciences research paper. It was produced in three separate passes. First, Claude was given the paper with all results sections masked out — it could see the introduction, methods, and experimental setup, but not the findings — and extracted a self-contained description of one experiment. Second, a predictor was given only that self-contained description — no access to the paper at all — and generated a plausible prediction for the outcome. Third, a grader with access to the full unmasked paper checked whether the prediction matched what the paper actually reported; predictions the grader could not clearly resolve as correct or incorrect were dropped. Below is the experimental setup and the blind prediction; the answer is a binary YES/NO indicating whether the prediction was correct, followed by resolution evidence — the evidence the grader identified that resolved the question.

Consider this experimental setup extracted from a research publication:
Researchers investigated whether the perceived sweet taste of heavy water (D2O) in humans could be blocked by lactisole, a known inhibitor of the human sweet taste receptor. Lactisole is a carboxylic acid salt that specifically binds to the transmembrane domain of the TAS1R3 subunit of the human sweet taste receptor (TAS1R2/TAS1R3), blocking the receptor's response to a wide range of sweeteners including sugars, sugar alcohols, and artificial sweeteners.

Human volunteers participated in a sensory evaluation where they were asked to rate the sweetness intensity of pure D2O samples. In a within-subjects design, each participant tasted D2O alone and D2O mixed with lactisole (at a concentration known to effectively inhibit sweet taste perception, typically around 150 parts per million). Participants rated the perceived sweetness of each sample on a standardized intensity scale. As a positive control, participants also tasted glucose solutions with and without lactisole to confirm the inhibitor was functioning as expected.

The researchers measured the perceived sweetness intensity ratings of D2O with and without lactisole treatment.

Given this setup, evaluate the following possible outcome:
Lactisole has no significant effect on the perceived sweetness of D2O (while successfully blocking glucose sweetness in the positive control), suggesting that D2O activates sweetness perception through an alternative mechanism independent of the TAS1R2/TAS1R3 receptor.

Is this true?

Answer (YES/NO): NO